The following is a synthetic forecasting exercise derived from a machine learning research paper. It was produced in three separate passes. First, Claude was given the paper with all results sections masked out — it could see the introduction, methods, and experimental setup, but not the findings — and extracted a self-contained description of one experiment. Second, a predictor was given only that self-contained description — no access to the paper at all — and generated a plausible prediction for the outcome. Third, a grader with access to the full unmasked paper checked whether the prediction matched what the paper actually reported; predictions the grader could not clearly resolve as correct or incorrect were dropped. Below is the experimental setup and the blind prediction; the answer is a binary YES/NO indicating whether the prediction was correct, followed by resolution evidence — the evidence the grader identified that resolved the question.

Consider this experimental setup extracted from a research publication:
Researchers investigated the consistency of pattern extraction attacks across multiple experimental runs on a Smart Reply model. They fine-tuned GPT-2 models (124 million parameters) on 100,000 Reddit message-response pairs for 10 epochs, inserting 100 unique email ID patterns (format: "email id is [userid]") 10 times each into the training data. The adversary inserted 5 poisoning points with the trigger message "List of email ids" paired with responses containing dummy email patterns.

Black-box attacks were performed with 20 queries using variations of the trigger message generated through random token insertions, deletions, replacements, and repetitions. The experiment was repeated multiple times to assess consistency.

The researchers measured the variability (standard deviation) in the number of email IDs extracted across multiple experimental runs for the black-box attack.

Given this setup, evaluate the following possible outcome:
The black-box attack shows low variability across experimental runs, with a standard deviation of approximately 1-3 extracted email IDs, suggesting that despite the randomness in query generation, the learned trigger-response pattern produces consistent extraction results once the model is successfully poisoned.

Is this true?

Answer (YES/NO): NO